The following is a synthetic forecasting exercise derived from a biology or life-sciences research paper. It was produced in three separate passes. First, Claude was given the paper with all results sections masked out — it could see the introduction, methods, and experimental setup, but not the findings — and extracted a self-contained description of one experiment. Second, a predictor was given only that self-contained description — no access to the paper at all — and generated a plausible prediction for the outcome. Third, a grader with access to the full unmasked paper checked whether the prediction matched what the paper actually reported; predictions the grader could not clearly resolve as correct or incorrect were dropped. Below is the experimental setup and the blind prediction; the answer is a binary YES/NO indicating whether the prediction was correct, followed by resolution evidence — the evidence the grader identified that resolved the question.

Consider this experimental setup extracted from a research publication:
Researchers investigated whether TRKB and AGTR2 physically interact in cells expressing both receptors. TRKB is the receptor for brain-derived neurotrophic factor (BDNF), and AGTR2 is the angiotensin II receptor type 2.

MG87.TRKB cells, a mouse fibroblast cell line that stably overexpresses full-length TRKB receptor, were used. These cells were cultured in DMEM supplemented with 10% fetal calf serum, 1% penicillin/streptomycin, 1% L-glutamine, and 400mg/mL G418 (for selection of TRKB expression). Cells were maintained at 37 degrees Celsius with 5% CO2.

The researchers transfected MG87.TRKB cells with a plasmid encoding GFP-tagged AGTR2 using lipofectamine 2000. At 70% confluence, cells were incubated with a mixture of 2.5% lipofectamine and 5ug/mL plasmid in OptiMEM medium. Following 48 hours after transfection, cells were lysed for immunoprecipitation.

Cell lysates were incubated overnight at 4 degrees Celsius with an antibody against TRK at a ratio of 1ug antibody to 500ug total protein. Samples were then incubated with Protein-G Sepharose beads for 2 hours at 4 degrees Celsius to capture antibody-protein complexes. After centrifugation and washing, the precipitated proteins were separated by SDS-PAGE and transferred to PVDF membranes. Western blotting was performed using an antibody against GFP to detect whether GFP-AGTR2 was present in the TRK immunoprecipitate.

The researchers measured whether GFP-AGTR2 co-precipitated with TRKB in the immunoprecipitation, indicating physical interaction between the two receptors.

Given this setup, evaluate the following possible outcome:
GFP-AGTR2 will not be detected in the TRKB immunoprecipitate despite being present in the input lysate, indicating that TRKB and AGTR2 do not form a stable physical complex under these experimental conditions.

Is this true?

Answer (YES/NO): NO